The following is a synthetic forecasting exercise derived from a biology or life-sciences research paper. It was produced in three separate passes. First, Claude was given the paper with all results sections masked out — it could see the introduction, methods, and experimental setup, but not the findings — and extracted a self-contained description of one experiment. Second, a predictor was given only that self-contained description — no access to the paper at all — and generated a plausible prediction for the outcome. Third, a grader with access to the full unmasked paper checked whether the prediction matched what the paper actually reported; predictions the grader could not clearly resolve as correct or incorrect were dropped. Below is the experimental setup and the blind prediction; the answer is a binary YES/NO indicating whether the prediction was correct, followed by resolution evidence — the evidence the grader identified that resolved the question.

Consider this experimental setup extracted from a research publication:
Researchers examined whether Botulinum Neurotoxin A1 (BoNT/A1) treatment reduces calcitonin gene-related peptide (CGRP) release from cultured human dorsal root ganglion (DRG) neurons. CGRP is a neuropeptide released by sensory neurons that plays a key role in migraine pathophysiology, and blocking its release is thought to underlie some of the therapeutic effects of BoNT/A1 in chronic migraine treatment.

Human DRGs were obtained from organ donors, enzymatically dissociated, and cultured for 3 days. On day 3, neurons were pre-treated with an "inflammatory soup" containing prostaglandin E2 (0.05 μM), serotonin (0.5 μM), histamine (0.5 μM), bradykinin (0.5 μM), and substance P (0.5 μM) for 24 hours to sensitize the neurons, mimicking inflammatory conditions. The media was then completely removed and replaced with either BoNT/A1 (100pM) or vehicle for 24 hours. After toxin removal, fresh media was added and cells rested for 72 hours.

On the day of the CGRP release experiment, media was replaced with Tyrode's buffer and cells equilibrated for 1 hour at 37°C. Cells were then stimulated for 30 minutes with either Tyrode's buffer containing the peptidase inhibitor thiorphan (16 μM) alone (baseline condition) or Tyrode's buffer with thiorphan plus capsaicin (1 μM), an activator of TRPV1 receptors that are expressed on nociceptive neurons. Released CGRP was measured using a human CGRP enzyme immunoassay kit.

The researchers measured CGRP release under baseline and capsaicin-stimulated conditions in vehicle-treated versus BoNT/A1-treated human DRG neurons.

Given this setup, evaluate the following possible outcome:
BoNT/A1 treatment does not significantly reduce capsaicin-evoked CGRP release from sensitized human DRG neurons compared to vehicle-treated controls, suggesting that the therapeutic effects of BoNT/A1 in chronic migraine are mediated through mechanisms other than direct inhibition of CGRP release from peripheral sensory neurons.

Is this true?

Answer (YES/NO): NO